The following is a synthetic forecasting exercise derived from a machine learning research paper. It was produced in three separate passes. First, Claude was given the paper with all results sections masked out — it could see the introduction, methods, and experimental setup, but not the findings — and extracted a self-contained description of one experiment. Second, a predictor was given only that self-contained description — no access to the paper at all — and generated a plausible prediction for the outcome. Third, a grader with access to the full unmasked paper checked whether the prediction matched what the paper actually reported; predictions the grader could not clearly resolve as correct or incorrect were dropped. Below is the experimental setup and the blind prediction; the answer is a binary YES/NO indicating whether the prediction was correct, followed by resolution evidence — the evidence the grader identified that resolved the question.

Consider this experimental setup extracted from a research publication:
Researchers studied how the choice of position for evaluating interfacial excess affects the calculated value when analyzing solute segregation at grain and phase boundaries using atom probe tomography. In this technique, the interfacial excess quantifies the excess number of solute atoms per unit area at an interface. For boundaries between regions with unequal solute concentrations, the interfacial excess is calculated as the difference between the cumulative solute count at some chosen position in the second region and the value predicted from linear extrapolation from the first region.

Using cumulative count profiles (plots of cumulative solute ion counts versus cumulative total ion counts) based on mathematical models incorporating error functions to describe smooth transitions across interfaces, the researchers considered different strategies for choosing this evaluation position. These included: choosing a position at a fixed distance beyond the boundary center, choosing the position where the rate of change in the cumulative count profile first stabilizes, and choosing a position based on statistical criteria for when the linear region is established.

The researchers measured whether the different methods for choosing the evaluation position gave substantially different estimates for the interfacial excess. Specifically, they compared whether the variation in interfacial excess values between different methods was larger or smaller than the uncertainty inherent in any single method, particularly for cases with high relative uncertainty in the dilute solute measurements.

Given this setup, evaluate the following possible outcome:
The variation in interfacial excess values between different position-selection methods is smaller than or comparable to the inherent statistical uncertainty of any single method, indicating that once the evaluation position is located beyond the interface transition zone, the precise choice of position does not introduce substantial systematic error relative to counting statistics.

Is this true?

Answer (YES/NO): NO